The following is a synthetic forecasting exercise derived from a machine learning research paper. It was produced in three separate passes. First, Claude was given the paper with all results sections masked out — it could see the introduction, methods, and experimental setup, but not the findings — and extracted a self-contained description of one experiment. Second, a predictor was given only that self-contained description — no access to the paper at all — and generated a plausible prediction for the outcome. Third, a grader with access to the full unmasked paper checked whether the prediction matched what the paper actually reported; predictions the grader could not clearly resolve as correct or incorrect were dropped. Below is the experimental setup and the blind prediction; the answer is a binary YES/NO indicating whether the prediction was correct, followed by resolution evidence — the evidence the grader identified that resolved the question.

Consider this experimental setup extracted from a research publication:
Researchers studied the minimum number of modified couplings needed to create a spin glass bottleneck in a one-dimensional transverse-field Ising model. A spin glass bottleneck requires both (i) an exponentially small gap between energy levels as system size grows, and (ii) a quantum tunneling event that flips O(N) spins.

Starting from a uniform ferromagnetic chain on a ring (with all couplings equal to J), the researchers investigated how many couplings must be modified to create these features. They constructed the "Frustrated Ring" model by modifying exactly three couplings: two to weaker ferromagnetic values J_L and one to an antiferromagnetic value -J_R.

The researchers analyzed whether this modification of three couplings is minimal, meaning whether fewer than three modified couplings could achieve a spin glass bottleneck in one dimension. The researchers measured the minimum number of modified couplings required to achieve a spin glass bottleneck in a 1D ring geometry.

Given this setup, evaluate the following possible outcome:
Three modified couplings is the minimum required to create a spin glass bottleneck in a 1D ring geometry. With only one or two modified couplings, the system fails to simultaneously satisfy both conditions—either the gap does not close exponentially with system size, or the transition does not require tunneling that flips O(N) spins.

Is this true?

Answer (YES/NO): YES